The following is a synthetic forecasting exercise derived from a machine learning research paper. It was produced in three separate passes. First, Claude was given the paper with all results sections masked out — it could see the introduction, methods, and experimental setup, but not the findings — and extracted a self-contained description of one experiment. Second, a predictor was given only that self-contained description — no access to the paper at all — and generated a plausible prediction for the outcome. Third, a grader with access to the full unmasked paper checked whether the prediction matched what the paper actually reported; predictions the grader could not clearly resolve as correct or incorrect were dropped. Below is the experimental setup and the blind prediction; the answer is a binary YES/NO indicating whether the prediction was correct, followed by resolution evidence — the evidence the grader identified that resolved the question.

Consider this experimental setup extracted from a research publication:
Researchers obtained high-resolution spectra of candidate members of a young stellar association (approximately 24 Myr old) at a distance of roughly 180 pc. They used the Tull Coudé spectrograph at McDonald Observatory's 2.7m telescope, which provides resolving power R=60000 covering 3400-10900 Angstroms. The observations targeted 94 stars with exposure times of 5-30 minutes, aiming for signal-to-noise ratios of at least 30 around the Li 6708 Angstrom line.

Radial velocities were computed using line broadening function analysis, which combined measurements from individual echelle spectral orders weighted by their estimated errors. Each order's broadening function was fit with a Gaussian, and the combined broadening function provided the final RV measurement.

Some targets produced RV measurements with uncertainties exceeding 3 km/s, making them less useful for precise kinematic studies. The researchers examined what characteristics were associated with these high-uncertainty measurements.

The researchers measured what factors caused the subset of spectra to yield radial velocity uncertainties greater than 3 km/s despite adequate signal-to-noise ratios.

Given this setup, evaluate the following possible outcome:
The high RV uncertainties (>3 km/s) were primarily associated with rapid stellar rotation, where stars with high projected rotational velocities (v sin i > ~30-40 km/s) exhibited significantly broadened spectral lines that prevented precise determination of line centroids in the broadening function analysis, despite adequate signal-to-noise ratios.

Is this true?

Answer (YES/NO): NO